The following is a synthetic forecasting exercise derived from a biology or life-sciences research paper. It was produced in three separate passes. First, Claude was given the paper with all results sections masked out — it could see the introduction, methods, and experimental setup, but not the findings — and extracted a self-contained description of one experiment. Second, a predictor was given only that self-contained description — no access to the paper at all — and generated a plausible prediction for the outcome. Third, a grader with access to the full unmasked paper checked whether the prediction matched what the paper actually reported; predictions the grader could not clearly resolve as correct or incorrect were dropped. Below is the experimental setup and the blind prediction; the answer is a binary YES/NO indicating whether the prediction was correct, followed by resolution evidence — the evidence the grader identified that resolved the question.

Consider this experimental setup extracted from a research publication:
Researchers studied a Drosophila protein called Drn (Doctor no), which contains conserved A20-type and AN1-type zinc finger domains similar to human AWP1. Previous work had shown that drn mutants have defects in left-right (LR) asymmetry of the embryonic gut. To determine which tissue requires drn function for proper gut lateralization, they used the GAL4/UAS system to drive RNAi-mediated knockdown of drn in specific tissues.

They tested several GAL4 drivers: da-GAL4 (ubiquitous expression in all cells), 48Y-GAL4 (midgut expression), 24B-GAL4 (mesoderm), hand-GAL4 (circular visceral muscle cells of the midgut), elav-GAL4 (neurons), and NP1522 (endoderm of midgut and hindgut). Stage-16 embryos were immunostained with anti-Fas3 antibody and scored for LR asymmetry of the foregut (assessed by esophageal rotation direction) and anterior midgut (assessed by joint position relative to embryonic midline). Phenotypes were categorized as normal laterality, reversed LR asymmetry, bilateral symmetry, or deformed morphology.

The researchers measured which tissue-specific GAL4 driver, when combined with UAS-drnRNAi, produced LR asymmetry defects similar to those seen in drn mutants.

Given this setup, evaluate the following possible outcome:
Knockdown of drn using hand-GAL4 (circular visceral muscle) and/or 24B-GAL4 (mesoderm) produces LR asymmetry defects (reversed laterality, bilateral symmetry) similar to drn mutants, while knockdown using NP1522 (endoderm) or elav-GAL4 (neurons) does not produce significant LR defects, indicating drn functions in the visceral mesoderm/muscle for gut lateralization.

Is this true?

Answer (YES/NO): NO